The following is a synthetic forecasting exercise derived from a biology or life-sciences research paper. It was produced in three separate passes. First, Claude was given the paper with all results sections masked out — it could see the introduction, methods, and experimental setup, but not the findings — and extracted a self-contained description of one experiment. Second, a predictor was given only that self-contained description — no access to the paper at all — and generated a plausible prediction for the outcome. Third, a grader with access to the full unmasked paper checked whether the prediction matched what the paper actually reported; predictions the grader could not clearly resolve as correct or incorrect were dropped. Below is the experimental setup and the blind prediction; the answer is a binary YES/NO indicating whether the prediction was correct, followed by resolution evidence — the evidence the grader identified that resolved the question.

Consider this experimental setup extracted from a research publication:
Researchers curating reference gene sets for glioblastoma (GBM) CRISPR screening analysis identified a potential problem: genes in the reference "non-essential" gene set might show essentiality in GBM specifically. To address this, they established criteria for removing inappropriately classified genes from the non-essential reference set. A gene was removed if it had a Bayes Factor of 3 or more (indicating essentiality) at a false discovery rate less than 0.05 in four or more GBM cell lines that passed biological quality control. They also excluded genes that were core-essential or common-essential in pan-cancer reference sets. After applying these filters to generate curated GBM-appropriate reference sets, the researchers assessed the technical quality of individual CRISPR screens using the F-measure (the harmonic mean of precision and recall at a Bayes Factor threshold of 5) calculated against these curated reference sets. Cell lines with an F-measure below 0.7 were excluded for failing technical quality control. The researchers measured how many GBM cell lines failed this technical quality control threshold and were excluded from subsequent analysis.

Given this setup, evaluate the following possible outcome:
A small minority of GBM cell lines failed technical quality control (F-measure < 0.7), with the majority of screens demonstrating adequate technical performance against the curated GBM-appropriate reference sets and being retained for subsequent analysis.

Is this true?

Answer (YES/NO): YES